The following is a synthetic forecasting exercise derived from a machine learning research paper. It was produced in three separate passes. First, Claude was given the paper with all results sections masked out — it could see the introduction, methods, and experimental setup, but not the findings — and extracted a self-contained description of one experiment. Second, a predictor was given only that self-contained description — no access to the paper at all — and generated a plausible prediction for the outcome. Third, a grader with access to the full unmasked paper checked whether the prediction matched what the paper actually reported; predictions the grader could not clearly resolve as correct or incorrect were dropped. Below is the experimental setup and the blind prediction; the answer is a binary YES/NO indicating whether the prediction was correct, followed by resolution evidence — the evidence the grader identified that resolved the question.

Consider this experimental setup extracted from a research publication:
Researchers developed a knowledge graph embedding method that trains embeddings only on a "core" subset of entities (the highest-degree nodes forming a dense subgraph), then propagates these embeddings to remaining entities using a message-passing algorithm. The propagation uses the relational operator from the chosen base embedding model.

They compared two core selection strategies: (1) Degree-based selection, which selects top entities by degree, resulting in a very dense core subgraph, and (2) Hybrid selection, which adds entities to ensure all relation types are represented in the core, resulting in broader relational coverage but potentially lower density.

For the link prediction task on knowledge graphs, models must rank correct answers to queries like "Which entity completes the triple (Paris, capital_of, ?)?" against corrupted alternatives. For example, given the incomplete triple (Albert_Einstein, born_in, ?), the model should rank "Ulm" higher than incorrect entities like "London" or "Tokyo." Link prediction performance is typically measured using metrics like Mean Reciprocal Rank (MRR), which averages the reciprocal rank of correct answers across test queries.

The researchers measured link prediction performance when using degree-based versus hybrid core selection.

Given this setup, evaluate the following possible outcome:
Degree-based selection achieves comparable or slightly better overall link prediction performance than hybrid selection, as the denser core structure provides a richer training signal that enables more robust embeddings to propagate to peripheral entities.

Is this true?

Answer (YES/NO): NO